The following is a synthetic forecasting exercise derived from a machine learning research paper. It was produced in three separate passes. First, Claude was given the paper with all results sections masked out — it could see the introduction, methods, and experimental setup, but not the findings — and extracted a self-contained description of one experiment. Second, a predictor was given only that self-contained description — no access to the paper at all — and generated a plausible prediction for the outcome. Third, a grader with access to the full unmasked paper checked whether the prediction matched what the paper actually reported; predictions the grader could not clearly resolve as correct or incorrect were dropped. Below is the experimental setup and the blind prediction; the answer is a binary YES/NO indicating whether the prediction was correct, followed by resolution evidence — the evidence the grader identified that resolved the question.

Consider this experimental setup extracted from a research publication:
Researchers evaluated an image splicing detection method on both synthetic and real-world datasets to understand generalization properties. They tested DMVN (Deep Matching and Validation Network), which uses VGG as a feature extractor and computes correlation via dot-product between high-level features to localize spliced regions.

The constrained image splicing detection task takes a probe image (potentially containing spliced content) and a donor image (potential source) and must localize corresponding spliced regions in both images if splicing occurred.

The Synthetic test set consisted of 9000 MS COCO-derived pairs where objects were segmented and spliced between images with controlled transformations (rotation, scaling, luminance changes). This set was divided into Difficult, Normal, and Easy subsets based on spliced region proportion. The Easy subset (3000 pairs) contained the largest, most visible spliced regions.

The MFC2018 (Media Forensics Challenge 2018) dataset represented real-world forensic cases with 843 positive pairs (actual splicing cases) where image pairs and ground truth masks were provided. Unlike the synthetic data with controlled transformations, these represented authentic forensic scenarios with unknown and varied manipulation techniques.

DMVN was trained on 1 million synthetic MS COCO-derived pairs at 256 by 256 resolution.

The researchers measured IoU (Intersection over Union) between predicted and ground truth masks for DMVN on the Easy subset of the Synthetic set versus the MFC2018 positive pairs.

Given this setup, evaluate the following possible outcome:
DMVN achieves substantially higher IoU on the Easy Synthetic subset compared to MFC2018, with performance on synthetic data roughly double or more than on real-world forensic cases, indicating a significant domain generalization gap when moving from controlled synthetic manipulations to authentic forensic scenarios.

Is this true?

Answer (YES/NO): YES